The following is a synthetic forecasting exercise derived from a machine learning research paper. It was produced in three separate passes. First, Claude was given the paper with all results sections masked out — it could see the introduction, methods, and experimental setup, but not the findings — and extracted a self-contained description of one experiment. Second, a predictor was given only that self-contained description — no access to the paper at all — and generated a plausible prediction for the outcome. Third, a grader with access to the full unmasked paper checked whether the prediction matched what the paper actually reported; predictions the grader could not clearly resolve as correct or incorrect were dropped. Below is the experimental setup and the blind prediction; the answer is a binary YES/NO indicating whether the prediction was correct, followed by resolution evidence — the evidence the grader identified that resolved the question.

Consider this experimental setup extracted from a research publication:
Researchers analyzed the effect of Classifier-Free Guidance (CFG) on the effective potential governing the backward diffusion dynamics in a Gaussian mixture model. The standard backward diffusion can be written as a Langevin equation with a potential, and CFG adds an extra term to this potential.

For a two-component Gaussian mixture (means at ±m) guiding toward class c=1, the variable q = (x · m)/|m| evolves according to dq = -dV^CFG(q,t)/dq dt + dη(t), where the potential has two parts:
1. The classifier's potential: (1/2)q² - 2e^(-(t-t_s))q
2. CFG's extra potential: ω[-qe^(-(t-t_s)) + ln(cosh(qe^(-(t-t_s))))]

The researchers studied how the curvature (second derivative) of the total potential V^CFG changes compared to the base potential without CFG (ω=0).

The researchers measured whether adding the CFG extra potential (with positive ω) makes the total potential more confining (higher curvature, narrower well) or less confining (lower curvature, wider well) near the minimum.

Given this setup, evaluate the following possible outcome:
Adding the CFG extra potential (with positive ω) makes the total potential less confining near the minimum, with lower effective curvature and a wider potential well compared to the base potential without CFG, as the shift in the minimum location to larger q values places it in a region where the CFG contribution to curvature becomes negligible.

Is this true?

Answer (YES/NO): NO